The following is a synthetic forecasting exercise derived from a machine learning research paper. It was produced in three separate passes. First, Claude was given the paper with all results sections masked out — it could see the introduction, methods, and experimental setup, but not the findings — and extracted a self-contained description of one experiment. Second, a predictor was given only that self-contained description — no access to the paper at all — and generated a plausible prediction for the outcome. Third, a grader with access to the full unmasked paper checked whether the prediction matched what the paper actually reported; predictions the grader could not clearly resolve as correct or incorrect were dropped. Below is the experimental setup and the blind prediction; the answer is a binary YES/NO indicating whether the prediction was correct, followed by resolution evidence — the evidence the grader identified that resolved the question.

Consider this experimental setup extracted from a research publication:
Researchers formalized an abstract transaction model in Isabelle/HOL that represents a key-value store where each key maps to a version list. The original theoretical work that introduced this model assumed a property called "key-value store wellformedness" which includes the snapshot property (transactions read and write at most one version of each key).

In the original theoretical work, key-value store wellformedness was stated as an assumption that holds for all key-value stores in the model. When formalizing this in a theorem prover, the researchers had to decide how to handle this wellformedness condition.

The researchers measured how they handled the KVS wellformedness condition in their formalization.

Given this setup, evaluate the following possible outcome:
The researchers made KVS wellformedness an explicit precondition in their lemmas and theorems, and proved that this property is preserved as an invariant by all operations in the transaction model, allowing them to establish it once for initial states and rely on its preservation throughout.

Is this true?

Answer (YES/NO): NO